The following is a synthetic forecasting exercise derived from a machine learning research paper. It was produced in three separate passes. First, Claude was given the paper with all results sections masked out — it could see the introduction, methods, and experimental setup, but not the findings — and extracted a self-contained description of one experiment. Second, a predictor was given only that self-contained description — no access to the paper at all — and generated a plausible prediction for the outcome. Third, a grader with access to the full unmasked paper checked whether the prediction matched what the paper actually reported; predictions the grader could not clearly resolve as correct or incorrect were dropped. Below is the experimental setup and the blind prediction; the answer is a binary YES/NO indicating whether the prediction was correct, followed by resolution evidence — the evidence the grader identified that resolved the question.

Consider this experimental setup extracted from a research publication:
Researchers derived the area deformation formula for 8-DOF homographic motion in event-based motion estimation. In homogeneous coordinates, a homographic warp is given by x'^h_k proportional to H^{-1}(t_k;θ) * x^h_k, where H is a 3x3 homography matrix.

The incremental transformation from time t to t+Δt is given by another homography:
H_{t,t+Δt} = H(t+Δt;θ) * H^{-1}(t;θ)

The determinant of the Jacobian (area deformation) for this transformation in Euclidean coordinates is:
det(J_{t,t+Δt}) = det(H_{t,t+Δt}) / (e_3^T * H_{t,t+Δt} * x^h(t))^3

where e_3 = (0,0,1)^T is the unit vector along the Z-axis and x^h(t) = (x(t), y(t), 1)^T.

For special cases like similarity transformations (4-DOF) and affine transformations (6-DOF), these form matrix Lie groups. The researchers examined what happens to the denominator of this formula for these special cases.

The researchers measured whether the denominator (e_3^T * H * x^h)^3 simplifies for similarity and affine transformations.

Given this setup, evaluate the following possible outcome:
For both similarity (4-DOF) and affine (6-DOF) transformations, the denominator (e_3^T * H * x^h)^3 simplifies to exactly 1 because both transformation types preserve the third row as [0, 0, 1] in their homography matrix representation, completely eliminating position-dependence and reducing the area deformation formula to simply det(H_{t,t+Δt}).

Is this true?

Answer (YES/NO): YES